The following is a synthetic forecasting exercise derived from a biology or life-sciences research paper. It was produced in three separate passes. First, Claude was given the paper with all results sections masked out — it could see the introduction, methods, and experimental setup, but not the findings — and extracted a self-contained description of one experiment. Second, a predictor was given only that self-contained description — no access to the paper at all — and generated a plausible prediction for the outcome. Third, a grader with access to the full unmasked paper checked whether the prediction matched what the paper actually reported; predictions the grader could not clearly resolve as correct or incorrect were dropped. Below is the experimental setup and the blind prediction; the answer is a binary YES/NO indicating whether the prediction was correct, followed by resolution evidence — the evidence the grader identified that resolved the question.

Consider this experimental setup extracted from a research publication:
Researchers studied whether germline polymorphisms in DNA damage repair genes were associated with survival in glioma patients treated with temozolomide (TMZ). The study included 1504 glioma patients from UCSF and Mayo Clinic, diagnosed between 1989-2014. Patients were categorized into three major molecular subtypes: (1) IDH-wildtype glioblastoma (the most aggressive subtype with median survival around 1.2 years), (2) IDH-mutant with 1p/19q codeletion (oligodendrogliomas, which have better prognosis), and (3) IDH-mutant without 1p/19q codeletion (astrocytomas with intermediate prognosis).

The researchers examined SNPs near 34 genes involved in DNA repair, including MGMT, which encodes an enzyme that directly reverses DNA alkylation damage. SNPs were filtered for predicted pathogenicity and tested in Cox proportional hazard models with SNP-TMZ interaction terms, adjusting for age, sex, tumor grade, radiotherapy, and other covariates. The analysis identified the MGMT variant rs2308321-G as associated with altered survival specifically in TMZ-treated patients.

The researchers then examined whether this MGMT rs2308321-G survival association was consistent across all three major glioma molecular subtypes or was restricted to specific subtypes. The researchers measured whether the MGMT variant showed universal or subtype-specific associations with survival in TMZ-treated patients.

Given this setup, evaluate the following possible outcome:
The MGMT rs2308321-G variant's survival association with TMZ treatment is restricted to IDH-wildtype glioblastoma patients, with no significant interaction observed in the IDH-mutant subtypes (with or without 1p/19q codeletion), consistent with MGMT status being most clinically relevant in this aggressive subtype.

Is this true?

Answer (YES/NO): NO